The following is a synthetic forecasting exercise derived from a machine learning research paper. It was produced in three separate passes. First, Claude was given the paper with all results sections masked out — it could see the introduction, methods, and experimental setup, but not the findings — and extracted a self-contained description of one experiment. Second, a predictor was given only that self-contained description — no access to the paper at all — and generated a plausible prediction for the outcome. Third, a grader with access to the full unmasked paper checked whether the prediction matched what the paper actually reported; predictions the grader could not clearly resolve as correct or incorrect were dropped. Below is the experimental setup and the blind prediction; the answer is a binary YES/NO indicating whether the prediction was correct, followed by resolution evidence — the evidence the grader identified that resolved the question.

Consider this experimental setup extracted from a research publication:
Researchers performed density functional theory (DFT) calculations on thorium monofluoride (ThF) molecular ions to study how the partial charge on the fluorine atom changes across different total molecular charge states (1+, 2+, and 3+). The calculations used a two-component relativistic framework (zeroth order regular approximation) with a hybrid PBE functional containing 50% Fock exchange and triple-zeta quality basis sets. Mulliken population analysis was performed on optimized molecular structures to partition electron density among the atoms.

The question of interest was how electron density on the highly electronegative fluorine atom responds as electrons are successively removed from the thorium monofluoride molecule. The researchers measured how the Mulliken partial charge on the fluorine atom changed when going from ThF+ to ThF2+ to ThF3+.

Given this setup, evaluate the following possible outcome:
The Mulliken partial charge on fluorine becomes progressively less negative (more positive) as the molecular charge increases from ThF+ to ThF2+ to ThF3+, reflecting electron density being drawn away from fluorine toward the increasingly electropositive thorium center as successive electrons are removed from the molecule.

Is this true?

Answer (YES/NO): YES